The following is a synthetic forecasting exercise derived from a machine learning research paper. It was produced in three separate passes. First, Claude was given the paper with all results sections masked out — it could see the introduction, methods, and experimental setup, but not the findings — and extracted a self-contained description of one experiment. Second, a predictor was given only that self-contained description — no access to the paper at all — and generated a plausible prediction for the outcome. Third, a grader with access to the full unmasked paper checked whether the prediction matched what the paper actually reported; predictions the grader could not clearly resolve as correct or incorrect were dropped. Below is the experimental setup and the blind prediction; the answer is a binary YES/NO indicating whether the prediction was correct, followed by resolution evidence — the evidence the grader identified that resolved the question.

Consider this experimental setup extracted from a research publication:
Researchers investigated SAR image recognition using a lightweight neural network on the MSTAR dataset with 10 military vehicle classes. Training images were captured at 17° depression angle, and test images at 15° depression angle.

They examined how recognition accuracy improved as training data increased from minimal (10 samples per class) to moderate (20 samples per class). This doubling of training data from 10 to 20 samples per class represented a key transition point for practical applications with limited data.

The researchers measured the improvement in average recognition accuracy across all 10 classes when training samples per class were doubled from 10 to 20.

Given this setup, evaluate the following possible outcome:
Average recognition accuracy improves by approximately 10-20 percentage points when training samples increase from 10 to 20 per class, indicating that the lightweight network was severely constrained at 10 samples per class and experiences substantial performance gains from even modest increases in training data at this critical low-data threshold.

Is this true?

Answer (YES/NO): NO